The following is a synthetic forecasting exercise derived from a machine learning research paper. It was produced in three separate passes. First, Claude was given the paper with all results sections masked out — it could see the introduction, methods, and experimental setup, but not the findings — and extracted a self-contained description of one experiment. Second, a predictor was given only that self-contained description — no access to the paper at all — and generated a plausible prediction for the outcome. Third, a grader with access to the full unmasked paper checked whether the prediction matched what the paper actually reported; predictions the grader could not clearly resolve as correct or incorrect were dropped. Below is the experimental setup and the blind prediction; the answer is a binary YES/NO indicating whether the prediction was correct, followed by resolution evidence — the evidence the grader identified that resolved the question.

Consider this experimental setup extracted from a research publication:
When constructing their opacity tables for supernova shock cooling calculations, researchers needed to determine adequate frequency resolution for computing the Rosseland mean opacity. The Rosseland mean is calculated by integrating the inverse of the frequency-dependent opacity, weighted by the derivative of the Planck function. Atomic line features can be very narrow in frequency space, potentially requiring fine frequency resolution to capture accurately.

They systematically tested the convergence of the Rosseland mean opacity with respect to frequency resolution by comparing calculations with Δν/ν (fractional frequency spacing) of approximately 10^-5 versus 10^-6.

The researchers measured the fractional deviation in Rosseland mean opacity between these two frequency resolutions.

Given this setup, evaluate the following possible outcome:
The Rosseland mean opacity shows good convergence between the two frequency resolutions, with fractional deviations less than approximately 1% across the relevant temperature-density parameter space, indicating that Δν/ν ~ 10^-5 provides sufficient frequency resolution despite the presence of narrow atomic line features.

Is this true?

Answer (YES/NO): YES